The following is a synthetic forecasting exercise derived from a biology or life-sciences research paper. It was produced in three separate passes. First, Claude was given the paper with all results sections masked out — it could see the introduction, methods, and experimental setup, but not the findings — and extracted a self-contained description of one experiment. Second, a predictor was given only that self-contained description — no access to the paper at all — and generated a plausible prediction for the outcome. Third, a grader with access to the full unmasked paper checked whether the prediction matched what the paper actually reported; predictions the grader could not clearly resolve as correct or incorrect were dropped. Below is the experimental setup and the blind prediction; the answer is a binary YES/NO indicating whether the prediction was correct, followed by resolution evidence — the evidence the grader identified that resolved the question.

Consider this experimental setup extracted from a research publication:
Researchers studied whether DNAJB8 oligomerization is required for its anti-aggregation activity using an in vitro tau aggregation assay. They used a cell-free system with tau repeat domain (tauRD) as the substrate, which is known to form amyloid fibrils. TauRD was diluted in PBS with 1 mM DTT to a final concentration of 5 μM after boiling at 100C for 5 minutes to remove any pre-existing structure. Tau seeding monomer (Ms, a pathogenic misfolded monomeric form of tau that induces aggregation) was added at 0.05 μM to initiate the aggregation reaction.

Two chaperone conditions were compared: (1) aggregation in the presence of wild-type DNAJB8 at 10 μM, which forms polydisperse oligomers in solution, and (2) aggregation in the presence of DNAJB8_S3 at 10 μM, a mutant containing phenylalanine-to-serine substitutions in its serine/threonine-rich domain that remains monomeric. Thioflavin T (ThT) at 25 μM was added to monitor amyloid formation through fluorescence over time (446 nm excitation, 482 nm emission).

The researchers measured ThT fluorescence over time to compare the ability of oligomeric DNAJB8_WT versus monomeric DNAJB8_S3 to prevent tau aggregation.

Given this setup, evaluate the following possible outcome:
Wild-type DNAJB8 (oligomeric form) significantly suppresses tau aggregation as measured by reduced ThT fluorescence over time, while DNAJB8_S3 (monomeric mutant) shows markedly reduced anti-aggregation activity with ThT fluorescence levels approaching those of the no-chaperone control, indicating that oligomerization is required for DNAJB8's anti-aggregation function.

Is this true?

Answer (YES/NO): NO